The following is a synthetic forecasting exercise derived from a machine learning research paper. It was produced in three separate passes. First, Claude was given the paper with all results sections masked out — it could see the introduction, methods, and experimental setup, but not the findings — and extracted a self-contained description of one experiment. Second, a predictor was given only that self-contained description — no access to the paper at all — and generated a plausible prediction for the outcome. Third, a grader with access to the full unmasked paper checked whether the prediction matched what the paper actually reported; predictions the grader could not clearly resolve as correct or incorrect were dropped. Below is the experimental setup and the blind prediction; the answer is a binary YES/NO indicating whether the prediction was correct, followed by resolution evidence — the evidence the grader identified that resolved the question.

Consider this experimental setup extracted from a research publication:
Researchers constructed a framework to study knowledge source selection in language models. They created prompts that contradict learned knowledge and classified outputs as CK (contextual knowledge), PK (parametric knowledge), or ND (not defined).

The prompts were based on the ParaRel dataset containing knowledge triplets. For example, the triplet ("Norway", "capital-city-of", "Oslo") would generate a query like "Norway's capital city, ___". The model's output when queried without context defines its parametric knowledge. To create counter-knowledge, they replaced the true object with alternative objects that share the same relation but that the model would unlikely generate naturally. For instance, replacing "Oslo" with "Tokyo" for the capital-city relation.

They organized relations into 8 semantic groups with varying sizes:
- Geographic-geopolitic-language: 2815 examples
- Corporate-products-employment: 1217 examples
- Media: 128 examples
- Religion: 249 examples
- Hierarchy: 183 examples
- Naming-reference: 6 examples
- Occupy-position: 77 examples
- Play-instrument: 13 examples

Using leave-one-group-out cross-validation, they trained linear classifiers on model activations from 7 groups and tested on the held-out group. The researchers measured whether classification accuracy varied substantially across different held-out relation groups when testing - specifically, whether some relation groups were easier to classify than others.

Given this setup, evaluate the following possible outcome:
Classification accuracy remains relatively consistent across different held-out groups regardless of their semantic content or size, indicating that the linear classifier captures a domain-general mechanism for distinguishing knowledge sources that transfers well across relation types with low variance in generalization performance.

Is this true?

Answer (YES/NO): YES